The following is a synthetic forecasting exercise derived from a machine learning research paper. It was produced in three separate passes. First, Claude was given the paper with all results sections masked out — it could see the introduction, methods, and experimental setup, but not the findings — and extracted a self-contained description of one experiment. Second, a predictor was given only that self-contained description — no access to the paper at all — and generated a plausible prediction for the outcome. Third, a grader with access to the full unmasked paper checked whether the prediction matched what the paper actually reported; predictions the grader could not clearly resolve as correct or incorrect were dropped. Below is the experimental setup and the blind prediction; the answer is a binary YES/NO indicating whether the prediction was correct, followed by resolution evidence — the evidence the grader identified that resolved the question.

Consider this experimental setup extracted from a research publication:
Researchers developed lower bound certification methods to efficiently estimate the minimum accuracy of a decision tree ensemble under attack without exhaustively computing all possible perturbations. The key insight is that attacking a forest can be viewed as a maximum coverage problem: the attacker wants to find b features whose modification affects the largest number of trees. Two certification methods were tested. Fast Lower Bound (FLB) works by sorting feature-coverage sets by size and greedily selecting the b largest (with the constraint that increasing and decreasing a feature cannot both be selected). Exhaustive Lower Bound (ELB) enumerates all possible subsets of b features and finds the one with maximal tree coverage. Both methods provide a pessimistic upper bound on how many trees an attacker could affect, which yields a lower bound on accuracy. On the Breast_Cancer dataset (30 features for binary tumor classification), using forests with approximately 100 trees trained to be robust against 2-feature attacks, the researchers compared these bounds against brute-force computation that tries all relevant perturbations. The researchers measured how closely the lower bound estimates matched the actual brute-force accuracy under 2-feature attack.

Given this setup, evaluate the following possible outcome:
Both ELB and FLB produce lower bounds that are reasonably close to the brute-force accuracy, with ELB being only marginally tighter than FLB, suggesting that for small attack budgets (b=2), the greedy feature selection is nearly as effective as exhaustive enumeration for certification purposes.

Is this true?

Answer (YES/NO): YES